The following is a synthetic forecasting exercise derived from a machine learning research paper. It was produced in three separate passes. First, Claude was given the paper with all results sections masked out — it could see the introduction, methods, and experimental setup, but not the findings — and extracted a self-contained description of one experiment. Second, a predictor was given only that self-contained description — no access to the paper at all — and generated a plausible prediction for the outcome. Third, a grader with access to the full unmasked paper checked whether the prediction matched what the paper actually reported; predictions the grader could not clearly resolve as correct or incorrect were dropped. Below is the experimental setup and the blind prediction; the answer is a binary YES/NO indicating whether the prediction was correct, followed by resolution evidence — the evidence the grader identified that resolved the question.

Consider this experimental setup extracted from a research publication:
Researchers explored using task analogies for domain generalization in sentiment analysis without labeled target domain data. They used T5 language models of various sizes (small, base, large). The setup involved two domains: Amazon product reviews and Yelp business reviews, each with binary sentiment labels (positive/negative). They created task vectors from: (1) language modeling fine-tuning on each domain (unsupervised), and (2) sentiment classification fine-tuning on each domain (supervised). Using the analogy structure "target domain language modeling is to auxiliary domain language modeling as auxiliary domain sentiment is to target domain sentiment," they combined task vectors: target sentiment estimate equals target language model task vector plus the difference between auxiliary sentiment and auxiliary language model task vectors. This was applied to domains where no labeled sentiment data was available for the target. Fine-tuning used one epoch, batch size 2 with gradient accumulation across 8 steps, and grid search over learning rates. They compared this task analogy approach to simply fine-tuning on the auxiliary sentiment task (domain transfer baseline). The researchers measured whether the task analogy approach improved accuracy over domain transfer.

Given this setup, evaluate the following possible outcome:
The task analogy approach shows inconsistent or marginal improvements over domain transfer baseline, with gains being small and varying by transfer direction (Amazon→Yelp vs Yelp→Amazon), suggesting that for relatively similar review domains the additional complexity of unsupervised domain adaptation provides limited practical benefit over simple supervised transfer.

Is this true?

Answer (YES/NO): NO